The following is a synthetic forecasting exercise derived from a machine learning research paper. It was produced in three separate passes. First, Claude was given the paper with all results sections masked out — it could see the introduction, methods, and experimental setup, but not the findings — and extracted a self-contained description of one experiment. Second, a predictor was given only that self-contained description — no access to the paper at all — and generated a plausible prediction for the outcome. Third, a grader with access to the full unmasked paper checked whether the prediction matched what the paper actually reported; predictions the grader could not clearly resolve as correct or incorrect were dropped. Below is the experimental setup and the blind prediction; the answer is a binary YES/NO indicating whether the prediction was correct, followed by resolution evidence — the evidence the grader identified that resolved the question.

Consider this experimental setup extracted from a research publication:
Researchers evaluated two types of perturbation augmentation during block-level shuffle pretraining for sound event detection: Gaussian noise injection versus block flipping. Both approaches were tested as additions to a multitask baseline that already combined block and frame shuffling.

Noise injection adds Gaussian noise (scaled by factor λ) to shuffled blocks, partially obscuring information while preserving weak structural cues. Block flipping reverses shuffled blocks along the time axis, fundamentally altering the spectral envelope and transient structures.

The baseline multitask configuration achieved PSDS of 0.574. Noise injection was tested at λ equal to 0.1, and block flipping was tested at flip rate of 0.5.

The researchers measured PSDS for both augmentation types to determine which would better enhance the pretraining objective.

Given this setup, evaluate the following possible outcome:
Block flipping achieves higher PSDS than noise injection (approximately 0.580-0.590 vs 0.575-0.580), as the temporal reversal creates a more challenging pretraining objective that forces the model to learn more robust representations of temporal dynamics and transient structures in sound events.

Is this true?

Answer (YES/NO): NO